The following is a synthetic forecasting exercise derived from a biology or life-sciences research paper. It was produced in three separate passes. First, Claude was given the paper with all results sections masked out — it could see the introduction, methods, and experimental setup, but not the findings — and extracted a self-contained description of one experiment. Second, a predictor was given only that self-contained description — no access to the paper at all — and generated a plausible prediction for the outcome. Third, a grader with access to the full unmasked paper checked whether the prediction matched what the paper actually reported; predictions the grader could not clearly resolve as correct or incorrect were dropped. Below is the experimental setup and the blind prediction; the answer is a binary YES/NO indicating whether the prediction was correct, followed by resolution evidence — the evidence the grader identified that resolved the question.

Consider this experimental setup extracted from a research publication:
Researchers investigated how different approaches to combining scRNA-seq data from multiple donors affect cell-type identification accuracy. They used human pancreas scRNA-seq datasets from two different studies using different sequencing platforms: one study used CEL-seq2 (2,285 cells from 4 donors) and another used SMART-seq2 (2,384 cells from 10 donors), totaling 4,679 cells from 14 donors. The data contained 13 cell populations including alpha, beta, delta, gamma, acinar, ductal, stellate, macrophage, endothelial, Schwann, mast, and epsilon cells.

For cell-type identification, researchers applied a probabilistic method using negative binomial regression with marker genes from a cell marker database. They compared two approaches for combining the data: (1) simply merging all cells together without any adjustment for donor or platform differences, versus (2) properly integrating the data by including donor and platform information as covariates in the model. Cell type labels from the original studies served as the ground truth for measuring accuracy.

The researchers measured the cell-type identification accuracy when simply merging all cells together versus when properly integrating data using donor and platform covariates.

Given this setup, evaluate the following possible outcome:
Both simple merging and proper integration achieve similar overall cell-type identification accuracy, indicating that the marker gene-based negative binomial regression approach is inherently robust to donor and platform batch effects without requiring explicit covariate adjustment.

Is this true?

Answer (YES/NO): NO